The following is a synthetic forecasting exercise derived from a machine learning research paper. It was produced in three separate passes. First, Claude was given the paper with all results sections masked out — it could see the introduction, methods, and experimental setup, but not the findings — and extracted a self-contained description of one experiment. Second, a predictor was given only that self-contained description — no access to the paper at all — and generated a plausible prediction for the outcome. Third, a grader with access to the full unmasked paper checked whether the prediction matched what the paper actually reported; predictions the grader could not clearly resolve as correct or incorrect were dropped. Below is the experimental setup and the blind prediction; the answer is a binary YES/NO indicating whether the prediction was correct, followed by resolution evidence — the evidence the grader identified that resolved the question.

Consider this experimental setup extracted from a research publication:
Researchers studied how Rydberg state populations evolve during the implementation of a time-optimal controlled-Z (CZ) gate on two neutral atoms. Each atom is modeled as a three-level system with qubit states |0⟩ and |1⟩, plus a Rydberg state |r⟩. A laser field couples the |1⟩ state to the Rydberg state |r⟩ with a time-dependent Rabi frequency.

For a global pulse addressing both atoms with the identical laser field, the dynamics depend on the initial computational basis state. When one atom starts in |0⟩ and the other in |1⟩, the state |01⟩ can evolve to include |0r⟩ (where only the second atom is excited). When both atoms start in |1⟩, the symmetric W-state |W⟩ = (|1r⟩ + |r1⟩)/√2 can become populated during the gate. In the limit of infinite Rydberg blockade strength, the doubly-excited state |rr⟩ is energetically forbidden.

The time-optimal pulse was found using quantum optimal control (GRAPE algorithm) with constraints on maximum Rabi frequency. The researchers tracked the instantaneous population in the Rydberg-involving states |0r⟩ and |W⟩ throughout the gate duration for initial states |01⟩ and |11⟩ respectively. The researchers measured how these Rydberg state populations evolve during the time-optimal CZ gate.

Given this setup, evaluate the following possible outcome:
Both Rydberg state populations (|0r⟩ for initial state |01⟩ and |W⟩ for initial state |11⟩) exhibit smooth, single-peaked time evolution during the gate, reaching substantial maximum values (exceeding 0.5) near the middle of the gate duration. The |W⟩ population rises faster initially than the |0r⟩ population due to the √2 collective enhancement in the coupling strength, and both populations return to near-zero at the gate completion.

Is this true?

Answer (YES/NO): NO